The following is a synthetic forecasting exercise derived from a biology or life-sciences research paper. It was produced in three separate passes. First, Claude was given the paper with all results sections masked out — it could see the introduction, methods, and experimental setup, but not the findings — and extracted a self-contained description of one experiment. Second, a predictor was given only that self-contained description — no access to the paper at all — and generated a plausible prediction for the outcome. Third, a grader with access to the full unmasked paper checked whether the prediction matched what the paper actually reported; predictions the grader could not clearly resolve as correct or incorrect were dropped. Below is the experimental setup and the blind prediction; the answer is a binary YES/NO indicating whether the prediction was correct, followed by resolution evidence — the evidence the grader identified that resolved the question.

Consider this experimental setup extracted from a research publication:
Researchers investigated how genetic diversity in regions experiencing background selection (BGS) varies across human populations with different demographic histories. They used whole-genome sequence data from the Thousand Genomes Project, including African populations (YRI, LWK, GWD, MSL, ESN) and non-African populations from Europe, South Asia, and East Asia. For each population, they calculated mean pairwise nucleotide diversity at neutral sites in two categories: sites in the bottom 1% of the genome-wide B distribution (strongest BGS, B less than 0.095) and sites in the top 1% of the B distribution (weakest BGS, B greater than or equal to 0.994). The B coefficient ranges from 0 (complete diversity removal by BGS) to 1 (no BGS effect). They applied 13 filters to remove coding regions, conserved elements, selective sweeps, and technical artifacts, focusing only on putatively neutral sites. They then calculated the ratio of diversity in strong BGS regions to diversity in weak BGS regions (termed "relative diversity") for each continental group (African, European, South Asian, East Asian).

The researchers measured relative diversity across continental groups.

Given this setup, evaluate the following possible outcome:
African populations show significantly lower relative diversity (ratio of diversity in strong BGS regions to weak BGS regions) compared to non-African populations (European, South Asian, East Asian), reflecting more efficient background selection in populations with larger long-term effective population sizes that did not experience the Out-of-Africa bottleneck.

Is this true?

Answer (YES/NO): NO